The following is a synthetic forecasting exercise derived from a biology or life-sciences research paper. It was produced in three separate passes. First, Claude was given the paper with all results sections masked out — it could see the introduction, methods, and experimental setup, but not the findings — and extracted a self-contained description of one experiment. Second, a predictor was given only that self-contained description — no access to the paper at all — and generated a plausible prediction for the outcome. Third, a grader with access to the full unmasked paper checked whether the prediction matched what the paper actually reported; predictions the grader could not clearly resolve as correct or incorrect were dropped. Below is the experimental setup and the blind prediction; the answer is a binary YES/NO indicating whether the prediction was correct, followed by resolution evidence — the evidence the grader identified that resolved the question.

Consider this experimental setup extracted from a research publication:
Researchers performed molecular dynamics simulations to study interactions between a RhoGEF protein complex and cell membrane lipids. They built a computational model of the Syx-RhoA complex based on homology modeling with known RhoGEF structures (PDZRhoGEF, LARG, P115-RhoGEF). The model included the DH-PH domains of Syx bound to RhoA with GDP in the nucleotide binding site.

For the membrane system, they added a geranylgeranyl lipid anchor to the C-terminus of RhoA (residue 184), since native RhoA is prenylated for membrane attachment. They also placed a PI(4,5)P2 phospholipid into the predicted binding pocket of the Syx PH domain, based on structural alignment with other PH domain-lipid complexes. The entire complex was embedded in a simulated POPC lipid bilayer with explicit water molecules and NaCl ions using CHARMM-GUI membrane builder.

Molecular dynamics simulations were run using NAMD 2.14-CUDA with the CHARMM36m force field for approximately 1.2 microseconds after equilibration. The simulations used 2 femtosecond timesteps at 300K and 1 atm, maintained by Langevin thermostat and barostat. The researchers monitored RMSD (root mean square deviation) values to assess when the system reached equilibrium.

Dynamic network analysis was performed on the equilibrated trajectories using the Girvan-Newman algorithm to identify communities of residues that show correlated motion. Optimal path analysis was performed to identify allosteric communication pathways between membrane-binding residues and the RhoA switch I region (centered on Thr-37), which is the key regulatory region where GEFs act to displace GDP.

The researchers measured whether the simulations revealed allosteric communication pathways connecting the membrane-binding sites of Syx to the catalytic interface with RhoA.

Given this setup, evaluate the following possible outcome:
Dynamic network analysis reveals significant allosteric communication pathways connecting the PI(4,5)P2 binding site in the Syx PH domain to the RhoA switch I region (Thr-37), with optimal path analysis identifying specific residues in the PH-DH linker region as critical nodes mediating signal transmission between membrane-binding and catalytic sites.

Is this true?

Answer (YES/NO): NO